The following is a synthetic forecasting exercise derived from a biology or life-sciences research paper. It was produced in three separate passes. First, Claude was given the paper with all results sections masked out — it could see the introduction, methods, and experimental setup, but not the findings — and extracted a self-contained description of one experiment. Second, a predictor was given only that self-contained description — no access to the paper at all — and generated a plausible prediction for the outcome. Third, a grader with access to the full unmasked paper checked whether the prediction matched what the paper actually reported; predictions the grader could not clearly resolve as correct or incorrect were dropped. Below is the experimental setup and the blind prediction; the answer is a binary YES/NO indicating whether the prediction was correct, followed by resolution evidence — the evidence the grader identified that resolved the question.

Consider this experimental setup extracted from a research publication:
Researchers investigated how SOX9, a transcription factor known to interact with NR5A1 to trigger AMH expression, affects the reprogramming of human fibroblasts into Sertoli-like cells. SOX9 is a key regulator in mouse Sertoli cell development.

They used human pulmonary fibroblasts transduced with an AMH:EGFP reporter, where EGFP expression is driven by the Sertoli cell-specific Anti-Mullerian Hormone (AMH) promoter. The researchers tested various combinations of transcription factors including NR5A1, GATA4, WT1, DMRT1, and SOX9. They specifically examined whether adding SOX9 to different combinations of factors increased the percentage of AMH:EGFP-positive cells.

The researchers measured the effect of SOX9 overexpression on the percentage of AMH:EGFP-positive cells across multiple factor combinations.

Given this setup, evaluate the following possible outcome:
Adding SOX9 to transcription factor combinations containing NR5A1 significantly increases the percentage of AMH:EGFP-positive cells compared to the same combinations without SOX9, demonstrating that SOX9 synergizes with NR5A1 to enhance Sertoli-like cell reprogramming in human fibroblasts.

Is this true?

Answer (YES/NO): NO